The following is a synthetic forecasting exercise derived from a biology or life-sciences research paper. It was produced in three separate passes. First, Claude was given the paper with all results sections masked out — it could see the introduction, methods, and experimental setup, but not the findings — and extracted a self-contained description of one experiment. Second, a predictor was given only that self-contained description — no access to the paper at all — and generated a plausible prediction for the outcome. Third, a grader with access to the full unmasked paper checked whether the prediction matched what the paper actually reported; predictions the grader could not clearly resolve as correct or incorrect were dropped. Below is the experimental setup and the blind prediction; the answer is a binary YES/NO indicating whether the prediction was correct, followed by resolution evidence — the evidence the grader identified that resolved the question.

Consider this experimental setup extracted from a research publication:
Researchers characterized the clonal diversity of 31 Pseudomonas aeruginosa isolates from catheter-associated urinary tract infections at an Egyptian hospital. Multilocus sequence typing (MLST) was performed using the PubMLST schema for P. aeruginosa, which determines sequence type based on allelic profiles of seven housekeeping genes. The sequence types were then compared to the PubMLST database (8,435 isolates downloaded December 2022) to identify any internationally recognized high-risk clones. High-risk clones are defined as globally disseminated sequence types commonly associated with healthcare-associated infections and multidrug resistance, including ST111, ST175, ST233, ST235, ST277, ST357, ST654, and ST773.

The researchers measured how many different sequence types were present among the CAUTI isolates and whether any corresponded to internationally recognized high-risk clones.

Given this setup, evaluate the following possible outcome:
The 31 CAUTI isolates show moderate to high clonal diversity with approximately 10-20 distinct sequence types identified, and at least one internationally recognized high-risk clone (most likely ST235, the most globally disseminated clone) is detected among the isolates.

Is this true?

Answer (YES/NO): NO